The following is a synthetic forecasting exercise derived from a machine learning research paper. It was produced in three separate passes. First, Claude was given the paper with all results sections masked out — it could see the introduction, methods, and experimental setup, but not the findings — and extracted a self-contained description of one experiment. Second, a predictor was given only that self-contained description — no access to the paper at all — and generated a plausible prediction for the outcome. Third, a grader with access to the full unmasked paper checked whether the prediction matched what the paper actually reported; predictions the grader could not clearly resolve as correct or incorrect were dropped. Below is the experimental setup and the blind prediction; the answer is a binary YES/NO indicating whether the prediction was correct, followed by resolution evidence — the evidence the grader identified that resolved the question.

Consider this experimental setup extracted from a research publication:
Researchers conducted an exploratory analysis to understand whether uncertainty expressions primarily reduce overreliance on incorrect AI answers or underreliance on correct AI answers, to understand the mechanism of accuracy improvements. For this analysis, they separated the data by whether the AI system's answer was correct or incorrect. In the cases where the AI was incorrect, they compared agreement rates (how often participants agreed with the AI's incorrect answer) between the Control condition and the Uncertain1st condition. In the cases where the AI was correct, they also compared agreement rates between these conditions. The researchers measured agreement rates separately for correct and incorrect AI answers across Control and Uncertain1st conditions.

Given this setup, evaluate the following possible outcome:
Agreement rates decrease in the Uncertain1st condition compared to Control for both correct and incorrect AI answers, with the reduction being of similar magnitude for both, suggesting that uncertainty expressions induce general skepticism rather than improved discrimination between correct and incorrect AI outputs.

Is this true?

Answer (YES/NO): NO